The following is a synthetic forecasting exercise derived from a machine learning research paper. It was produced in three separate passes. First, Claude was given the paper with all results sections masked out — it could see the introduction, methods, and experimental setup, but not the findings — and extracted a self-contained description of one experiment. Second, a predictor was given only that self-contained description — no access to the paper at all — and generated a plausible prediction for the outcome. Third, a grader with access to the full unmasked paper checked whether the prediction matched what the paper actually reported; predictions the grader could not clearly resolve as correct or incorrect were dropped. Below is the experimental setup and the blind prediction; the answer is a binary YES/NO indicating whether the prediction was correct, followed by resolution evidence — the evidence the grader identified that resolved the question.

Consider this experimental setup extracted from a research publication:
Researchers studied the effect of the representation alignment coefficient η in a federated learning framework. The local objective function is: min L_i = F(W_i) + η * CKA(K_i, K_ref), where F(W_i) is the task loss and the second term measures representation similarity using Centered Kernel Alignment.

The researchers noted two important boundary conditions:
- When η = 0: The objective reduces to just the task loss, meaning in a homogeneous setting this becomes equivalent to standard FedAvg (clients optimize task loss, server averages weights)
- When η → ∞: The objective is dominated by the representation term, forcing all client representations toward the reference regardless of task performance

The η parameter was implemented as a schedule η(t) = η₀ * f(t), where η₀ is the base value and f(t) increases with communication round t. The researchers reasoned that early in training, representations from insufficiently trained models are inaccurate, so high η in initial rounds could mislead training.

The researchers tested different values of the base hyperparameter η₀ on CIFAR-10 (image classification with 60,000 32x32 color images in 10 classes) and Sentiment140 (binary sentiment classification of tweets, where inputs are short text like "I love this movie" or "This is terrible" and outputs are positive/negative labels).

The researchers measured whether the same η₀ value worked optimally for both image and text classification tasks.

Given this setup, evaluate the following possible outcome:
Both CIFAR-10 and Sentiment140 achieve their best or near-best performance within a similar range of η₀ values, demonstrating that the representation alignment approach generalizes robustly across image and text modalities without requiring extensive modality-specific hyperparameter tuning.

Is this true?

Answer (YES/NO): NO